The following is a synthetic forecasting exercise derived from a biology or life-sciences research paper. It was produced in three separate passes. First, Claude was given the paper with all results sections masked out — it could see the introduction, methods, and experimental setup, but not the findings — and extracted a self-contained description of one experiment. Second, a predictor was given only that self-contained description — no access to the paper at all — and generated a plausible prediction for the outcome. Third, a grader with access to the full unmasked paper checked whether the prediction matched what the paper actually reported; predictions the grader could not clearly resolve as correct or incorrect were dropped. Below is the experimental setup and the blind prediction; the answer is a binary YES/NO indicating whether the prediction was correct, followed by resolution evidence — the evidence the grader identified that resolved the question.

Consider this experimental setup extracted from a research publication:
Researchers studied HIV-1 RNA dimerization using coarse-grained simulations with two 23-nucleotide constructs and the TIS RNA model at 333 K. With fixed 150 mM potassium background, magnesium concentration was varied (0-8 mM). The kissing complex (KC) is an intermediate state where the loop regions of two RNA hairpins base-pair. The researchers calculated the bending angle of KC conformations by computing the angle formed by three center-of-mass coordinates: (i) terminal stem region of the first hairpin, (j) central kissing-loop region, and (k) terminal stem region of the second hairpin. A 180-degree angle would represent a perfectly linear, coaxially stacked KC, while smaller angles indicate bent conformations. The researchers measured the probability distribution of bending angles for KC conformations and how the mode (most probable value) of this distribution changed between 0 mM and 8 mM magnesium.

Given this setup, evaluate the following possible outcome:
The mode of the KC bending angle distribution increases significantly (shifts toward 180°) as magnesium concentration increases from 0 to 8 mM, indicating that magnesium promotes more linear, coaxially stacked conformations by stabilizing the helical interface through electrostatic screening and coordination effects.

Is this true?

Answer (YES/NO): NO